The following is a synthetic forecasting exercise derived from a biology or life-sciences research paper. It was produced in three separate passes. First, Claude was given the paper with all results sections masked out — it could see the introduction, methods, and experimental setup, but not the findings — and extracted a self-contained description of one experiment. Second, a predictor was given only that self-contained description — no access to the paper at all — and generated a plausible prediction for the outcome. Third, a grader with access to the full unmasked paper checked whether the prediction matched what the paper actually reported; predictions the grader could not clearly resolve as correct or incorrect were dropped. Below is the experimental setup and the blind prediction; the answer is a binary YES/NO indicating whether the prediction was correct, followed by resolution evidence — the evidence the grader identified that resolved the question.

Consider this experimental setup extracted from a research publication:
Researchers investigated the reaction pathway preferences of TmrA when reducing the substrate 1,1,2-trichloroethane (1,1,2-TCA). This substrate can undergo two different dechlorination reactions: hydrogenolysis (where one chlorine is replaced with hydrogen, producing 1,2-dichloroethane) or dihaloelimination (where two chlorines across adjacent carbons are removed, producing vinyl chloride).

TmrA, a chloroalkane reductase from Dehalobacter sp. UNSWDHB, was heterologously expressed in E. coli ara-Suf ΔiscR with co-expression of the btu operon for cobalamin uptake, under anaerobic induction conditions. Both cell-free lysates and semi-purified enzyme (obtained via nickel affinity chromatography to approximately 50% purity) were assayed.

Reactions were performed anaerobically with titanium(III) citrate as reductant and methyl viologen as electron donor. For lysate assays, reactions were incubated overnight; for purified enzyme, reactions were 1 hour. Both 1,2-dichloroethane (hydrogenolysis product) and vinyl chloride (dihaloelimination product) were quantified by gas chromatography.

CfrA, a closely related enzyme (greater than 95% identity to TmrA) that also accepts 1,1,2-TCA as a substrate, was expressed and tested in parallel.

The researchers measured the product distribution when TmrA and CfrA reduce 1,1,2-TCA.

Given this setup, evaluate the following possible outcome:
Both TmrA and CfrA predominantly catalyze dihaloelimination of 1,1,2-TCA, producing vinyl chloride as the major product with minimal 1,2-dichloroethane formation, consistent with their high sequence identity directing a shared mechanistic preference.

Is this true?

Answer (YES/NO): NO